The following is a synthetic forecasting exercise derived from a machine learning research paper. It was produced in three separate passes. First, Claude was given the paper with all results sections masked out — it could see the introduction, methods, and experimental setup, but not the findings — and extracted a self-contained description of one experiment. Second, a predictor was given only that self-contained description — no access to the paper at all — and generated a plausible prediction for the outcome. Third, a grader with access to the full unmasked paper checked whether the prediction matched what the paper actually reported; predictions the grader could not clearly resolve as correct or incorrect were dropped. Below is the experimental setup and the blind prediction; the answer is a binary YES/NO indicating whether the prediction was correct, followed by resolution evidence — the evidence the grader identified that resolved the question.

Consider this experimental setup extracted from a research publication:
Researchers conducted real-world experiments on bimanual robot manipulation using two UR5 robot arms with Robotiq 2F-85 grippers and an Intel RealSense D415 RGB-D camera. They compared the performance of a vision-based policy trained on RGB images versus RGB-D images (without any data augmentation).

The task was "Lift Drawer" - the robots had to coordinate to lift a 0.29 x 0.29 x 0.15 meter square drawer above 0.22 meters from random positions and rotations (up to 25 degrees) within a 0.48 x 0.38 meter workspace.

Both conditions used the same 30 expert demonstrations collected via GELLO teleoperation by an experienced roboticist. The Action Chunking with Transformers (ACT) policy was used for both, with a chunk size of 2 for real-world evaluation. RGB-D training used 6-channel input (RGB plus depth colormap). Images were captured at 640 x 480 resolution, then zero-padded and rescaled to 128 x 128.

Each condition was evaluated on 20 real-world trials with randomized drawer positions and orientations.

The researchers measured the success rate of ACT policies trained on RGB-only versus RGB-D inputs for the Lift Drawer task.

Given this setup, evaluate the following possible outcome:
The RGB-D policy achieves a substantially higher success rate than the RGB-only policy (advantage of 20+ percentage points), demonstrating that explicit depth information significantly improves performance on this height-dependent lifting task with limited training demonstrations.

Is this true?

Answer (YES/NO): NO